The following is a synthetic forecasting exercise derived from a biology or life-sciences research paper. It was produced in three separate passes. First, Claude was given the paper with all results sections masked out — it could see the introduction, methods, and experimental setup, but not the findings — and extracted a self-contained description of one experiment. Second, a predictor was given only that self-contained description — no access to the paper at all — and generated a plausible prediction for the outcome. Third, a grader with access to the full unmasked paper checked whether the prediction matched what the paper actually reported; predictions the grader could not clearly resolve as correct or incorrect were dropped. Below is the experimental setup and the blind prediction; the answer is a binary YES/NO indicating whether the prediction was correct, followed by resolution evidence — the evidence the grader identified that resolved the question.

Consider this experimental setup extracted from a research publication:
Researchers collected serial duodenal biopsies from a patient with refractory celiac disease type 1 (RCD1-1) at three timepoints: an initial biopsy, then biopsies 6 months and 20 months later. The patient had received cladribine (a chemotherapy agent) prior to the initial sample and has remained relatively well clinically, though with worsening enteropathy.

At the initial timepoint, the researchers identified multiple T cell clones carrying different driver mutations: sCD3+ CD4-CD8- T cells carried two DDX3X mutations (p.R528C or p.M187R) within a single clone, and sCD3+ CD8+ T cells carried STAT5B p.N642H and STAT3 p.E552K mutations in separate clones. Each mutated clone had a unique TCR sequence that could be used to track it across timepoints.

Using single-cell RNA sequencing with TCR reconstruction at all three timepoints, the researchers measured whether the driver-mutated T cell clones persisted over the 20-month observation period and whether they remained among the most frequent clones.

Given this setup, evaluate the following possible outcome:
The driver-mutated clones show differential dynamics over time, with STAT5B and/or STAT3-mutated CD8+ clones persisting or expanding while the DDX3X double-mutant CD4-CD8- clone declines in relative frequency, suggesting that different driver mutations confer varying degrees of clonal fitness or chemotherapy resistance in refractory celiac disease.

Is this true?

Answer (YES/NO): NO